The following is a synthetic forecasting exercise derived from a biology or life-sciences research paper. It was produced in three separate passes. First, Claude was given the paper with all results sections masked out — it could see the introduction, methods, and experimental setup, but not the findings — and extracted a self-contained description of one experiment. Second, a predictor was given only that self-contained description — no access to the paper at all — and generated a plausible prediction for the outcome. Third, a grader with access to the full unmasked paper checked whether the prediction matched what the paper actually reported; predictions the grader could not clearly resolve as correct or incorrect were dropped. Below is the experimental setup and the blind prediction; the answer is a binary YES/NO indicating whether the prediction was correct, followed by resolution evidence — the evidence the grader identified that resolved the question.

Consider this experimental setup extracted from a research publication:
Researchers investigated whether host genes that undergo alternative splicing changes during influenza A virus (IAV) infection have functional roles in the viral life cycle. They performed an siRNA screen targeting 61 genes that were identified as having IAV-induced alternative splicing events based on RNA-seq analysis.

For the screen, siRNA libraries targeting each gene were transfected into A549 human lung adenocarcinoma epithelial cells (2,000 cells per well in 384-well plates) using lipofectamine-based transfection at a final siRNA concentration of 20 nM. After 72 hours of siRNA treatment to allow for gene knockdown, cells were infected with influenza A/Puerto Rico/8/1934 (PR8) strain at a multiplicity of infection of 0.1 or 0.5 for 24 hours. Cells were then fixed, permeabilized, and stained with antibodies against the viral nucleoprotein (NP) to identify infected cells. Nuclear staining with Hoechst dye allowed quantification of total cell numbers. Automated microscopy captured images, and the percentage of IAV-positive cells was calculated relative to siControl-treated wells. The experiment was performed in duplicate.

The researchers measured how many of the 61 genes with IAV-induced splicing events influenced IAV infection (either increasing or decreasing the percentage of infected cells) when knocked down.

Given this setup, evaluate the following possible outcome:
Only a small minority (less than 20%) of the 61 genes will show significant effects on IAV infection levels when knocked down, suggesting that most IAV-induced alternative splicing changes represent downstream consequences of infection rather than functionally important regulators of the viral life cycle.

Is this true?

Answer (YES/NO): NO